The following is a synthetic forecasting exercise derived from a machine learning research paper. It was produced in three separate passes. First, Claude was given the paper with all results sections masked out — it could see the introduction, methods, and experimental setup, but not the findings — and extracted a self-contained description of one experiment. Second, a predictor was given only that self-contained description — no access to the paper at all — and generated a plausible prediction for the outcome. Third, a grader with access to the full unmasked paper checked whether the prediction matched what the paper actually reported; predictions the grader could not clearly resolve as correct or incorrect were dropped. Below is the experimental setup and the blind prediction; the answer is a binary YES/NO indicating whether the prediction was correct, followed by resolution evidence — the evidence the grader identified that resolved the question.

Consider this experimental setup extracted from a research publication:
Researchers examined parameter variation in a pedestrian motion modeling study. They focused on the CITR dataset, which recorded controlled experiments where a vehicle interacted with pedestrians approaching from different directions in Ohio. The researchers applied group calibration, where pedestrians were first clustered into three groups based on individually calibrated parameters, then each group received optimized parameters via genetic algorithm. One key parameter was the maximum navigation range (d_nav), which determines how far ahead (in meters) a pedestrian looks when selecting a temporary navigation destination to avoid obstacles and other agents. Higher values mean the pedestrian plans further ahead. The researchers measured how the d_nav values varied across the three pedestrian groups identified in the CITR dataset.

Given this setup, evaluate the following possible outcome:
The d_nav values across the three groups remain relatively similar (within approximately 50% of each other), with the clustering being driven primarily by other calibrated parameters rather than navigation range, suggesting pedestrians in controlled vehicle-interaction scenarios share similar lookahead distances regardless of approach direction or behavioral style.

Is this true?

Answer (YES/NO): NO